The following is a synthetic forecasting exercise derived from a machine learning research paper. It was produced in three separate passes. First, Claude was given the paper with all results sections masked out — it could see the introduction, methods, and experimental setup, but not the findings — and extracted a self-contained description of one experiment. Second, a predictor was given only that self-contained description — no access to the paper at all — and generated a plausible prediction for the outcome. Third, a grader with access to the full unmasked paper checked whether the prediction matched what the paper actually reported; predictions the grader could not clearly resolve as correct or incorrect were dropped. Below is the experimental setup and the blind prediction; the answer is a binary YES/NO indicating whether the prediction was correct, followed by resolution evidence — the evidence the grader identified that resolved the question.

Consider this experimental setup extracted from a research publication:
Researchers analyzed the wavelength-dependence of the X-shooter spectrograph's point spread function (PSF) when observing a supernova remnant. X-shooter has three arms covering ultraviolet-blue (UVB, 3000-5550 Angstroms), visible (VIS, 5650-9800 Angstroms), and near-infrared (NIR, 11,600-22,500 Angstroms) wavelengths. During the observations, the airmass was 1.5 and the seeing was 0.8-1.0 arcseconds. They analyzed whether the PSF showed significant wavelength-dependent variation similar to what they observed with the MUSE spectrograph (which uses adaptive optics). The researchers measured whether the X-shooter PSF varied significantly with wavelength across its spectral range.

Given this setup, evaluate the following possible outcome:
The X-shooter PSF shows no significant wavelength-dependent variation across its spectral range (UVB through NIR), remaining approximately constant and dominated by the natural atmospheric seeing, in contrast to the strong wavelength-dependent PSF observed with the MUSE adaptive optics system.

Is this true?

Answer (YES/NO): YES